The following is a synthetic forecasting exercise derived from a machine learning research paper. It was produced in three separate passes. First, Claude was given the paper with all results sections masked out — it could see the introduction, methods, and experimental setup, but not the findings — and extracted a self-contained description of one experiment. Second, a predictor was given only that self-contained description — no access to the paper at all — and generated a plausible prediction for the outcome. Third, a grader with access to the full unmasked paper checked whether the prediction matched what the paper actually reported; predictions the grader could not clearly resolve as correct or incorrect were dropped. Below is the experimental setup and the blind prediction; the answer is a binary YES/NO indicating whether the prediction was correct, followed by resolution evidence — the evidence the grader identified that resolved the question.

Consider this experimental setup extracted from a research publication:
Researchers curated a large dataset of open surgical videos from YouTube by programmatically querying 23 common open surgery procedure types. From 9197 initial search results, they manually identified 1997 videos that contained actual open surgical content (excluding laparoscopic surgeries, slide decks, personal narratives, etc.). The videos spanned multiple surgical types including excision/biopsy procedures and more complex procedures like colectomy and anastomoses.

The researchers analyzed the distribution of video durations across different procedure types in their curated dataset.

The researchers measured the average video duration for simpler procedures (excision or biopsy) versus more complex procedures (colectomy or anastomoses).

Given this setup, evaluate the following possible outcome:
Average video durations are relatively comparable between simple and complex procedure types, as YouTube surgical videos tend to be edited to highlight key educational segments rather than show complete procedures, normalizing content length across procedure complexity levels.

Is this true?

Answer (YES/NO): NO